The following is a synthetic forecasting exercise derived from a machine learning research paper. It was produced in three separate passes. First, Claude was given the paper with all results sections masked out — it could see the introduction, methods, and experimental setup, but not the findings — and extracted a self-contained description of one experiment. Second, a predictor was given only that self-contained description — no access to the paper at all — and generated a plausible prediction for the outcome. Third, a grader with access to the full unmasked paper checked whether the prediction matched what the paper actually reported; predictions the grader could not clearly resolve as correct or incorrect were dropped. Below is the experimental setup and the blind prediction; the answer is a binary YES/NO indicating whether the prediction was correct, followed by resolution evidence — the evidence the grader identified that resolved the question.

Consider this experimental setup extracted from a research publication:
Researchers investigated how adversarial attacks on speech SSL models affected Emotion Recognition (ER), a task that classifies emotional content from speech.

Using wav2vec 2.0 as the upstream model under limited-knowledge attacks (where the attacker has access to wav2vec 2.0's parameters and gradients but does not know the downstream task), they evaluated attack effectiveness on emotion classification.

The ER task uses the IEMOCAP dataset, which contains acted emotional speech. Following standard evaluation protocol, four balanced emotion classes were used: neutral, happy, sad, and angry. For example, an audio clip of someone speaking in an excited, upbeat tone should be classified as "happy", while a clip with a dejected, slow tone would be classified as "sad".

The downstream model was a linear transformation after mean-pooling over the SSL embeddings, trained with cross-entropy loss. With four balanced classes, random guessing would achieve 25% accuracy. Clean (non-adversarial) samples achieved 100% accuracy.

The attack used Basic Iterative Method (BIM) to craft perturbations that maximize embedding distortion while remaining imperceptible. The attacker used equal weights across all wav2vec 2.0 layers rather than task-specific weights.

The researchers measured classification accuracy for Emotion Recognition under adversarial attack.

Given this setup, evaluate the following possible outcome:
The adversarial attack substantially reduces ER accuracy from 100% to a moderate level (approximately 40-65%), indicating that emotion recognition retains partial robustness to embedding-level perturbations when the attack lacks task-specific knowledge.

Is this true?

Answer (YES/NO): NO